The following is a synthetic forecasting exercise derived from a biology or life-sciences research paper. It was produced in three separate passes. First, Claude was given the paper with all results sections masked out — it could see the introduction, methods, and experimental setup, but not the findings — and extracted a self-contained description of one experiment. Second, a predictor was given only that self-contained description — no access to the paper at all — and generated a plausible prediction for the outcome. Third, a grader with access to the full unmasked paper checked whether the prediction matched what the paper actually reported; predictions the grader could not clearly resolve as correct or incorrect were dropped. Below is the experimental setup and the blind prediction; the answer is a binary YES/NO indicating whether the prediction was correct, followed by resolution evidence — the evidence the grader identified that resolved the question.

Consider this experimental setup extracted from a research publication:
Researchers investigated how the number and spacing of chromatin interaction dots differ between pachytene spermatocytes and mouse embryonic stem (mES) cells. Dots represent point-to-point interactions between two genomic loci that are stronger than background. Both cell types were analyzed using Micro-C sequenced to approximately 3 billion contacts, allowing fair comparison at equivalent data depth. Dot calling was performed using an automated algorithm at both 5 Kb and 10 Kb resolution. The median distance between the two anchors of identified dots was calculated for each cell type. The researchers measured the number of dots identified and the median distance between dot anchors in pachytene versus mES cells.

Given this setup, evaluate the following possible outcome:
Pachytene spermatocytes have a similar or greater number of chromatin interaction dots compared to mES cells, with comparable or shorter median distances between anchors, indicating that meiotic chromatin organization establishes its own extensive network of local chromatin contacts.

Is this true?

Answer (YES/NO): NO